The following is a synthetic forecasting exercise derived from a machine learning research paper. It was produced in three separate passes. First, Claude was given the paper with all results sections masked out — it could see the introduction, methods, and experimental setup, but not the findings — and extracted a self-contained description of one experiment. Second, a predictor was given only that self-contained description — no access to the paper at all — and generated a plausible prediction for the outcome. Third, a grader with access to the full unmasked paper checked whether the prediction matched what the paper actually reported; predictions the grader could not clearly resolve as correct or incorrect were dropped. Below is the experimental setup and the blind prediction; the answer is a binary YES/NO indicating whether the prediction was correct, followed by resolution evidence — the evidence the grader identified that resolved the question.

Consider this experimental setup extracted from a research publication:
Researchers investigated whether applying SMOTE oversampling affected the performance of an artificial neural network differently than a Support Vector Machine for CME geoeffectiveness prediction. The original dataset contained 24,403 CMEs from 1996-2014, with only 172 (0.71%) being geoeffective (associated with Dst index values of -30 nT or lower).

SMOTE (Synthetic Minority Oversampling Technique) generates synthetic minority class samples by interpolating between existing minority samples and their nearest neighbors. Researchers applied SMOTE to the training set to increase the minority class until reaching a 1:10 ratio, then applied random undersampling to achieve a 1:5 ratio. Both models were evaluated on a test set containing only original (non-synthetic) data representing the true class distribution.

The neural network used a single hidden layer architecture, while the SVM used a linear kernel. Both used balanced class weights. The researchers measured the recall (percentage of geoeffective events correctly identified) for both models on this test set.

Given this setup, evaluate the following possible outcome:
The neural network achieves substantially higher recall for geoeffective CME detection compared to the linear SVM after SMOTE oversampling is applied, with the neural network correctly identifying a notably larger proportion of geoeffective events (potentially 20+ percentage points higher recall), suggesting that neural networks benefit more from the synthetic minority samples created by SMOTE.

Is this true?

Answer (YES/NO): NO